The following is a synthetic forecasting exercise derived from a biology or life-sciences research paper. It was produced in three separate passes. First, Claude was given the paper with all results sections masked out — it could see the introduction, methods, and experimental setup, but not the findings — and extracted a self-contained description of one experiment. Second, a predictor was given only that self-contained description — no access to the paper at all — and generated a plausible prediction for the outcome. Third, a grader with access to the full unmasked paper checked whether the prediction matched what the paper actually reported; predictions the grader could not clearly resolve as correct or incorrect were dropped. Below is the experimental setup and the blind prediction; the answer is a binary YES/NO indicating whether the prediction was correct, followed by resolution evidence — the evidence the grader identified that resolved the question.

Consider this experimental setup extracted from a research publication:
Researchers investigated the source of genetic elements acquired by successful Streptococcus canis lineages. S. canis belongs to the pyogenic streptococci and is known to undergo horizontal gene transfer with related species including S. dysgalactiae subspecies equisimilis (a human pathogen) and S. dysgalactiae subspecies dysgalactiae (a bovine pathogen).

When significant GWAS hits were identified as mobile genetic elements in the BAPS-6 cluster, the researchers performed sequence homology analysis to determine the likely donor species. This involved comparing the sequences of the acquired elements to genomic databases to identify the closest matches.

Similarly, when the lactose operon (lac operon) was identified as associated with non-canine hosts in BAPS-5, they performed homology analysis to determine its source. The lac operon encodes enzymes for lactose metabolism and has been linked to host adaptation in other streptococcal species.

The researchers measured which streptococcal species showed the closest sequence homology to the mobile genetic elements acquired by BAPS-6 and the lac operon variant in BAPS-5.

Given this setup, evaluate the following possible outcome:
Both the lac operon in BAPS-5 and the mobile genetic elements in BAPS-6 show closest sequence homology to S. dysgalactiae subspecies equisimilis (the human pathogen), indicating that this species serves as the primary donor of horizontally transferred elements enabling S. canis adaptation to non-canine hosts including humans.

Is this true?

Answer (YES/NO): NO